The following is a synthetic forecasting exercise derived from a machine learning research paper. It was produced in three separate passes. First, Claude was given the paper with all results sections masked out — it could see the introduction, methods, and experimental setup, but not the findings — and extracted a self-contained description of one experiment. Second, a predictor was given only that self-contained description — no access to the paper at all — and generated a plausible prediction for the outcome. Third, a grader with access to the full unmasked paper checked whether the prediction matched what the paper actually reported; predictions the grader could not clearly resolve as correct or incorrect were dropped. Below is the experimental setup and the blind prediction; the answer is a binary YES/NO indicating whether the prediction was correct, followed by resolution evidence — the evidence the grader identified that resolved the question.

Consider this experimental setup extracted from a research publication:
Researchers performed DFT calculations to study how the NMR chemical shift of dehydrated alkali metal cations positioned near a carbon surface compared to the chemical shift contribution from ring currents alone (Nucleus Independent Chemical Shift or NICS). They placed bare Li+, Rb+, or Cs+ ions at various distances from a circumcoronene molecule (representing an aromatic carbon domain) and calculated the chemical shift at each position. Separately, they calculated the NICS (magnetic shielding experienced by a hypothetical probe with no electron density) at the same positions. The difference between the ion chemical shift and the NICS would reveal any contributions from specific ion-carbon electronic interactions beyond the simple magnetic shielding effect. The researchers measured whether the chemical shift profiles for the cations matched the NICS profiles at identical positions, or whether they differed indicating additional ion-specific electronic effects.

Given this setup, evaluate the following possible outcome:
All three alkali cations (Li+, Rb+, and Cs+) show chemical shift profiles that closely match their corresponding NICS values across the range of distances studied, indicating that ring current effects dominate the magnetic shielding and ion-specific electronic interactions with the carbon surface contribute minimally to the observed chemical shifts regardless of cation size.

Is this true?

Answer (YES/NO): NO